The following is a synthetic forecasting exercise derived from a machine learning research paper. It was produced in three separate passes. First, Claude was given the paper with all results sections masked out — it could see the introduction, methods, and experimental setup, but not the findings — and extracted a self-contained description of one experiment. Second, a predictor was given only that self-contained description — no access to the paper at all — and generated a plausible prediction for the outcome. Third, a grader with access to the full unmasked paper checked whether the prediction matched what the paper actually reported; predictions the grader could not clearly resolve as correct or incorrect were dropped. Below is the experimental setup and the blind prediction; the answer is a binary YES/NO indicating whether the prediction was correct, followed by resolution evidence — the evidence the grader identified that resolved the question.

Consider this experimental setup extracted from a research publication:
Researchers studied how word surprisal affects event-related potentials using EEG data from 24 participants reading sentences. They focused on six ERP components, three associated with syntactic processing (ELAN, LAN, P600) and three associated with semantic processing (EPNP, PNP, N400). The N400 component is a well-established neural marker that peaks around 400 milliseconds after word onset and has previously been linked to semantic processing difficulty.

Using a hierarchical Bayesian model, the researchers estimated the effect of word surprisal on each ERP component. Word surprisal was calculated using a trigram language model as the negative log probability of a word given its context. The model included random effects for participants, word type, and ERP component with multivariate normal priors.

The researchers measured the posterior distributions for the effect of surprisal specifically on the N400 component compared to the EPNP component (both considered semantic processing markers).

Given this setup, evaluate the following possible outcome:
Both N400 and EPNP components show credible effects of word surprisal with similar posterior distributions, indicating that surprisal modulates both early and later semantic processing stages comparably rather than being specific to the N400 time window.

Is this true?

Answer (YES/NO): NO